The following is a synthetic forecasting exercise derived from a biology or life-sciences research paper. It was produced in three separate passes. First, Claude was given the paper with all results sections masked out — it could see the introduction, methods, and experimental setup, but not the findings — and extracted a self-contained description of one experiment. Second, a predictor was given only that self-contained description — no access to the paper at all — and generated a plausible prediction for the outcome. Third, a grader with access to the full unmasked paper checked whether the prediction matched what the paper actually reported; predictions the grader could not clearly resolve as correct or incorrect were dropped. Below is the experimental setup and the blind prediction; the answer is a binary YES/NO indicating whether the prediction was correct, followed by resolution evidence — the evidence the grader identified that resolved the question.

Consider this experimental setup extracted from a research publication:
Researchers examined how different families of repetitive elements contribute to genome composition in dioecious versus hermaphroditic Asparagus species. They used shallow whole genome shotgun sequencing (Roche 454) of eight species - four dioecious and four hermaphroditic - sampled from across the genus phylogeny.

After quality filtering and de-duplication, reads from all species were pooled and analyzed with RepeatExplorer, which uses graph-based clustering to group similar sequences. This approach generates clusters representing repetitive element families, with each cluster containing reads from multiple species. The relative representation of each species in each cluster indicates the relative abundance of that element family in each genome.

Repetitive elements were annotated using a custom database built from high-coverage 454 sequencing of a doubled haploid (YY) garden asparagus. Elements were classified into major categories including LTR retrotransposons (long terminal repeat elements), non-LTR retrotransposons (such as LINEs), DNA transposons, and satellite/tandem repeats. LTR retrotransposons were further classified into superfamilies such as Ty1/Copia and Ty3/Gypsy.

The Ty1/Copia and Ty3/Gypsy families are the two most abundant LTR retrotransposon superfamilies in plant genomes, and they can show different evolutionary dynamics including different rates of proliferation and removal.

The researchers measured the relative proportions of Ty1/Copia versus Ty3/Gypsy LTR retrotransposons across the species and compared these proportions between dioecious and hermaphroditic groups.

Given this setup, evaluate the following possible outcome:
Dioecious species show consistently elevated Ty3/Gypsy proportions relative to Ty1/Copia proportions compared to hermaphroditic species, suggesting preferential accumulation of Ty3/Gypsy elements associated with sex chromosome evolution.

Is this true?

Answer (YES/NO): NO